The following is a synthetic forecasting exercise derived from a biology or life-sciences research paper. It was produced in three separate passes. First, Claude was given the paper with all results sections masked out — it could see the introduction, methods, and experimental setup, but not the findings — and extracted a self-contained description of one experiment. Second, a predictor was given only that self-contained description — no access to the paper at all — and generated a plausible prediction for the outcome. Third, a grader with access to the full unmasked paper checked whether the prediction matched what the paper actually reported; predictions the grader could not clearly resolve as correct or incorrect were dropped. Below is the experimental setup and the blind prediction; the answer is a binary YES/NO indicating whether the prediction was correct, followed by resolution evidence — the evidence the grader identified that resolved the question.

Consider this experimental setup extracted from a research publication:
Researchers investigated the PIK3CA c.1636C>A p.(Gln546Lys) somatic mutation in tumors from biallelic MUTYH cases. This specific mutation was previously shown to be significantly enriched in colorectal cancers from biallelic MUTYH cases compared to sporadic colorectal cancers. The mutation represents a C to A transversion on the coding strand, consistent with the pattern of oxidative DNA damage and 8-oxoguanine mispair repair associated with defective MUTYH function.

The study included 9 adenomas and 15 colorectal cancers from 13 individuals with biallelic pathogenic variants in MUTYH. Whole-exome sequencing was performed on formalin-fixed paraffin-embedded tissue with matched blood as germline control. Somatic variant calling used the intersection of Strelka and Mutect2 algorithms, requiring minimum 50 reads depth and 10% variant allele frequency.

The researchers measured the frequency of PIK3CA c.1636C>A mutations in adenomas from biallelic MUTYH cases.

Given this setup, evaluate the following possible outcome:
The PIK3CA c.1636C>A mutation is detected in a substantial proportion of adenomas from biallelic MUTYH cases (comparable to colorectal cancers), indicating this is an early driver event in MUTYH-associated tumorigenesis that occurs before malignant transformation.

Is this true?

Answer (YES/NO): NO